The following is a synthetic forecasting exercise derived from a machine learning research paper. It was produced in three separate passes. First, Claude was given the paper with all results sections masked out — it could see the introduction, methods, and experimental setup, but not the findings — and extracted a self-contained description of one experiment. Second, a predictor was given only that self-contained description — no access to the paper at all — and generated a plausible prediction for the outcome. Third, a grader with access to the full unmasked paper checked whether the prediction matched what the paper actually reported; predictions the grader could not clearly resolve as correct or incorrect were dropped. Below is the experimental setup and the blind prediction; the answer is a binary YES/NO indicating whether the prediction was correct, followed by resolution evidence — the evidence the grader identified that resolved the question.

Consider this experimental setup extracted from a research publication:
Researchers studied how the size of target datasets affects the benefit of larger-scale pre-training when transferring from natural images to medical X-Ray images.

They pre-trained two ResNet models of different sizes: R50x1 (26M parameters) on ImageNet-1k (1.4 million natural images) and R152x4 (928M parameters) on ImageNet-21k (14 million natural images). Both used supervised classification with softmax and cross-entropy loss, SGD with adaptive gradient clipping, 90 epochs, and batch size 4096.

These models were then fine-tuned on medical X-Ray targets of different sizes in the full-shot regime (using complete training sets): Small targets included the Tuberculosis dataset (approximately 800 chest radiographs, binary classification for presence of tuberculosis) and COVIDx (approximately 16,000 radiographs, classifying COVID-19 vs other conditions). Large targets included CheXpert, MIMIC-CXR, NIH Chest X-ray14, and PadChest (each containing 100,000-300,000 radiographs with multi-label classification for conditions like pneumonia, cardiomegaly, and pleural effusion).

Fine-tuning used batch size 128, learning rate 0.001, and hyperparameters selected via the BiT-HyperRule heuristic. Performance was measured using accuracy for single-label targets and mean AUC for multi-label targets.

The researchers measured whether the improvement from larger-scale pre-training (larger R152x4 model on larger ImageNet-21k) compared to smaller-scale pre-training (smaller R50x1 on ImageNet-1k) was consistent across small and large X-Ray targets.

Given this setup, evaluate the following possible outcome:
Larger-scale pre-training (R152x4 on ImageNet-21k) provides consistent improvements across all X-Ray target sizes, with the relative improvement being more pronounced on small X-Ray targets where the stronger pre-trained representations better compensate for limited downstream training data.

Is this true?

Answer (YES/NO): NO